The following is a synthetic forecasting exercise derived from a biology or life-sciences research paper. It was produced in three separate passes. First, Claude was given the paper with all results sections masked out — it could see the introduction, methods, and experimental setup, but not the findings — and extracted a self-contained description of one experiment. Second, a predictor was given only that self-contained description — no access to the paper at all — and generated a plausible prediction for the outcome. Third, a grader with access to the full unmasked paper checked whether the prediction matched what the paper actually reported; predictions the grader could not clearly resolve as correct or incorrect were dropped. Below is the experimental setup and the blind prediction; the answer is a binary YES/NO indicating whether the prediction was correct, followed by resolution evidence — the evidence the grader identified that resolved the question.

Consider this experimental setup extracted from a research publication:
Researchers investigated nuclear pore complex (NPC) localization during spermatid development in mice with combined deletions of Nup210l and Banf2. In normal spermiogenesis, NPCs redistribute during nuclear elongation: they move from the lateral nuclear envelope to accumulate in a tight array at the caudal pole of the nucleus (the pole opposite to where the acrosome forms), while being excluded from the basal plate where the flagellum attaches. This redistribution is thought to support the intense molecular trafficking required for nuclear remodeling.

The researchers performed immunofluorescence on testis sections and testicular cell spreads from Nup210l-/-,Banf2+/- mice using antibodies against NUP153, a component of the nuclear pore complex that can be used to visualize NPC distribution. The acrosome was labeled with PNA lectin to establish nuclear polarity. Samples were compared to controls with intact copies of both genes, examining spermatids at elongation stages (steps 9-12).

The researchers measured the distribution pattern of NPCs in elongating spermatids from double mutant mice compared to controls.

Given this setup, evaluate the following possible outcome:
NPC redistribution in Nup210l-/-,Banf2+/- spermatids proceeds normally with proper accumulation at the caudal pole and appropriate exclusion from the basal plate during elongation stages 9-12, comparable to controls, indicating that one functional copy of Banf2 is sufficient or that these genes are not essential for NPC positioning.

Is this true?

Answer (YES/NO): NO